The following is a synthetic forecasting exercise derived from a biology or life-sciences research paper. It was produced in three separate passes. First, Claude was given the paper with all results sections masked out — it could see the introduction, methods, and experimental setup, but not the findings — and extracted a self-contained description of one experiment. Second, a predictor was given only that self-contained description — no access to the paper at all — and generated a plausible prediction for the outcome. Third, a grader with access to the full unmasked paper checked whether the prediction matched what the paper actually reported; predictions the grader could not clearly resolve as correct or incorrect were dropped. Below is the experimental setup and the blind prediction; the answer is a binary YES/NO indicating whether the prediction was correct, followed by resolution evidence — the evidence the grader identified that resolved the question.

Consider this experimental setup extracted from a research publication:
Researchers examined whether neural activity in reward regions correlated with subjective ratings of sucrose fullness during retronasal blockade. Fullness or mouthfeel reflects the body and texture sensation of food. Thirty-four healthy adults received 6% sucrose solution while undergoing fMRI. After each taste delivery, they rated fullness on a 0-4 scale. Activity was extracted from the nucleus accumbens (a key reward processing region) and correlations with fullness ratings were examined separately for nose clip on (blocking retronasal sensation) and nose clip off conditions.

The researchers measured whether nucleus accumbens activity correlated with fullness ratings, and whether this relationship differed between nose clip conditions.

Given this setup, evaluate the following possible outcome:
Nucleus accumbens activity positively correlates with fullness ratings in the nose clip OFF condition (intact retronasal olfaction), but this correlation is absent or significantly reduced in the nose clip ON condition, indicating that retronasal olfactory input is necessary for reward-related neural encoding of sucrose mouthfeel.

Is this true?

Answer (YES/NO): NO